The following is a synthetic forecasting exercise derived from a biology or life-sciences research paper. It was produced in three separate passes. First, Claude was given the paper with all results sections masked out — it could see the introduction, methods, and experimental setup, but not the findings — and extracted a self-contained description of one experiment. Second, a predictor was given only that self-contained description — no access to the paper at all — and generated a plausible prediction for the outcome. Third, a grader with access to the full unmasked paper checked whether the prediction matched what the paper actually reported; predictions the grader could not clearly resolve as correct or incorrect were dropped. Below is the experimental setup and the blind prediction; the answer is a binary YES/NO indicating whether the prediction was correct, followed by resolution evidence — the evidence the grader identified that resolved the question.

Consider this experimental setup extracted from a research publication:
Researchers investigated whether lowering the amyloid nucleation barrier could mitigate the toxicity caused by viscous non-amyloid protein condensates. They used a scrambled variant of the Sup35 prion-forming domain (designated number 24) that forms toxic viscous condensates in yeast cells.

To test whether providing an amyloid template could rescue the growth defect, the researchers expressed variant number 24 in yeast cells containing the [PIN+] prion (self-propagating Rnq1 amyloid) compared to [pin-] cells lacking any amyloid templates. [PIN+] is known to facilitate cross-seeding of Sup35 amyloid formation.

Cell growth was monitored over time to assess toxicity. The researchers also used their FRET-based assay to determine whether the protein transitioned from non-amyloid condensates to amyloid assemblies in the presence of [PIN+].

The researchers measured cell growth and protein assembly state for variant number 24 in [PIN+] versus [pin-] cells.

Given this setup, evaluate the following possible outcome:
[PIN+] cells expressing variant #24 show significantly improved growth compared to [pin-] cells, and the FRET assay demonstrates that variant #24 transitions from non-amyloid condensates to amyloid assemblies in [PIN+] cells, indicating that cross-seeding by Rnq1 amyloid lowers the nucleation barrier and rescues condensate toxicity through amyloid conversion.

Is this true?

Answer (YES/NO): NO